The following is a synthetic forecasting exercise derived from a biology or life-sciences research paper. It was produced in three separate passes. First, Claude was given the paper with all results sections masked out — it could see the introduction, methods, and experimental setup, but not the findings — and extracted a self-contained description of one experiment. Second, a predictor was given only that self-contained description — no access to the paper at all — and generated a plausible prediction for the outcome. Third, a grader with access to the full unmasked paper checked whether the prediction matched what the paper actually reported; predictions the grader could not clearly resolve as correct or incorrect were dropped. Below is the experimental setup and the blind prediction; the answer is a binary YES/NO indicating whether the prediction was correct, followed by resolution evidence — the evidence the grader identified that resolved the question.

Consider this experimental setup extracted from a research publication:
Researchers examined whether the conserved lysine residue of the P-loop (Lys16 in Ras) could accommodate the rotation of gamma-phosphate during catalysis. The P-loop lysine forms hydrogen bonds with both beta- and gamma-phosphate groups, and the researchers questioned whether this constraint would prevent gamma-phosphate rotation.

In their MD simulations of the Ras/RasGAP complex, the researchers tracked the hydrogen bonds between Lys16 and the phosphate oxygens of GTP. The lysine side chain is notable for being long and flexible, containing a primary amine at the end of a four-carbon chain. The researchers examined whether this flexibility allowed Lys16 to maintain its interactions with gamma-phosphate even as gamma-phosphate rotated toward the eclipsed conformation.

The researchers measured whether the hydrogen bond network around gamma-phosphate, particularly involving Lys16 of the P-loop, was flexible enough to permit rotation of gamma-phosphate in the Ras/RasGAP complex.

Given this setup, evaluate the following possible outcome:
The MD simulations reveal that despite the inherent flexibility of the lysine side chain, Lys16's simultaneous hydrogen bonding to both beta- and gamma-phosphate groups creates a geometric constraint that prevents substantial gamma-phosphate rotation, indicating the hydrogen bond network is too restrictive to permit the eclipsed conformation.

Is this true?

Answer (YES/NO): NO